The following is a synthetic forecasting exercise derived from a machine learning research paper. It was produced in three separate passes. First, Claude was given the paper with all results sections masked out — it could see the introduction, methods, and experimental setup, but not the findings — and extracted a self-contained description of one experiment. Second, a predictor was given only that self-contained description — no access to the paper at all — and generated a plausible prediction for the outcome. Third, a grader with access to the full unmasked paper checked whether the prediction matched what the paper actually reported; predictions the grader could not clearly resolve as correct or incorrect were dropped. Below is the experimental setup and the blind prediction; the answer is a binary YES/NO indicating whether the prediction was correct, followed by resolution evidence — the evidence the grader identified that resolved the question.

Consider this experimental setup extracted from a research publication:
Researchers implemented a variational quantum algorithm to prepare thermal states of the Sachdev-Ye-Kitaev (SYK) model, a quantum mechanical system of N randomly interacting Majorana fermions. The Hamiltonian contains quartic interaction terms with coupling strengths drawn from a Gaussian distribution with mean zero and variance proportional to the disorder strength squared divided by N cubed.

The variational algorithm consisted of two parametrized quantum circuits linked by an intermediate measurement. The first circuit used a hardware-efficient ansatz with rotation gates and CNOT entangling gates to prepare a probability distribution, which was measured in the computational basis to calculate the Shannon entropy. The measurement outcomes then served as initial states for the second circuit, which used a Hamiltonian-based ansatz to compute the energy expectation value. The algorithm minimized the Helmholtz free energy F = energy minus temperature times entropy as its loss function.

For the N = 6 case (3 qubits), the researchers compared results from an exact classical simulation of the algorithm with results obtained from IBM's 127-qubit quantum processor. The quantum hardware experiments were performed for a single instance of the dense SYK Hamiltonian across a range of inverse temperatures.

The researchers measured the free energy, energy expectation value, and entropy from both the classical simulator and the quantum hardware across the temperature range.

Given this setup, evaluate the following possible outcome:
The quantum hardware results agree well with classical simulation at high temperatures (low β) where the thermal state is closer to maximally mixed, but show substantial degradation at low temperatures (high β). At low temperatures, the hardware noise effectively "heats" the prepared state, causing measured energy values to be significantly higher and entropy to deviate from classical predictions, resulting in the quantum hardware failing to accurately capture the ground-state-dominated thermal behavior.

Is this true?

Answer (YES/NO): NO